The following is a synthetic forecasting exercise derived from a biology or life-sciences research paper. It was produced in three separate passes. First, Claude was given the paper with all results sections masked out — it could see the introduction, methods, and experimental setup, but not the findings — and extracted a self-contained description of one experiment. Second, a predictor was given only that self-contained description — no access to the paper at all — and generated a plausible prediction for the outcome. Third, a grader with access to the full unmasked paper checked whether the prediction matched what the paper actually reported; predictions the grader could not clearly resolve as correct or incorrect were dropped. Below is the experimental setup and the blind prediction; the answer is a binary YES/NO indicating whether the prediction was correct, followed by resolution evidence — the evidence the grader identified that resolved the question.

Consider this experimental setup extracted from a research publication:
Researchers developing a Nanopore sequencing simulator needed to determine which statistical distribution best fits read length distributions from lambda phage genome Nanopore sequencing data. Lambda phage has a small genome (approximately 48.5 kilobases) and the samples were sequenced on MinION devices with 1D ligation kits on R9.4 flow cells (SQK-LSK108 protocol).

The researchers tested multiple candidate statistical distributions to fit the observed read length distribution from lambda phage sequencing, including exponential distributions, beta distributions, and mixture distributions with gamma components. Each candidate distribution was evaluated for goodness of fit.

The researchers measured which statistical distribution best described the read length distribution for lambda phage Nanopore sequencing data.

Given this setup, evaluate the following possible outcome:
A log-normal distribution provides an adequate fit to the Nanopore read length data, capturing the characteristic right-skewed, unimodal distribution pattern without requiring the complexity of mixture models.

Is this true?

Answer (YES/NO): NO